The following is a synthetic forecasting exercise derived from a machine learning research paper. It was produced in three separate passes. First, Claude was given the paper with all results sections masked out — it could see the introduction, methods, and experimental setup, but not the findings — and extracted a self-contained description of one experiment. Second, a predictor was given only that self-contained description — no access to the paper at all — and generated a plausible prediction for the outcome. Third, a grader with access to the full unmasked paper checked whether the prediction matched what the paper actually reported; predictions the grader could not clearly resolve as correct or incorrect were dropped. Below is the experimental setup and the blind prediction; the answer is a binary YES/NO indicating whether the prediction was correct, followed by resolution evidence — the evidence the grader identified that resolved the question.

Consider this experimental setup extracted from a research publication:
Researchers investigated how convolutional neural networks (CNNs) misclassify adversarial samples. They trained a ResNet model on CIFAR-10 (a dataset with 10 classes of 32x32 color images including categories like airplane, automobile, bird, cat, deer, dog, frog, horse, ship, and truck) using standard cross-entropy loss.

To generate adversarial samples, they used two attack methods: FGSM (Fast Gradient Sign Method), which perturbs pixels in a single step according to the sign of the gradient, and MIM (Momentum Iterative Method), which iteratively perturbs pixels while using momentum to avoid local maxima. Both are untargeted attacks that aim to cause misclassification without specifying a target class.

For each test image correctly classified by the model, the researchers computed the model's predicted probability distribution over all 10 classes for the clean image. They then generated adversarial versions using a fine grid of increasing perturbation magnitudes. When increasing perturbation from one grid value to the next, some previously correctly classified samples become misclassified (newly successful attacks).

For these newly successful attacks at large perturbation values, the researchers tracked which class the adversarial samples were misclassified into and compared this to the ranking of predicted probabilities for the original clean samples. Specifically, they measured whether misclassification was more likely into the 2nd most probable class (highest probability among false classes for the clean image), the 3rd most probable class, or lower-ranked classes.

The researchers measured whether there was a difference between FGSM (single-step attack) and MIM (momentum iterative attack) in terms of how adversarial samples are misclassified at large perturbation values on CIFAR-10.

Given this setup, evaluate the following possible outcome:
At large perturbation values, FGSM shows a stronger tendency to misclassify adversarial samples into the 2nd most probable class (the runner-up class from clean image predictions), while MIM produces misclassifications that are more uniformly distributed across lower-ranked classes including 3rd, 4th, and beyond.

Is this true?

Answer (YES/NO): NO